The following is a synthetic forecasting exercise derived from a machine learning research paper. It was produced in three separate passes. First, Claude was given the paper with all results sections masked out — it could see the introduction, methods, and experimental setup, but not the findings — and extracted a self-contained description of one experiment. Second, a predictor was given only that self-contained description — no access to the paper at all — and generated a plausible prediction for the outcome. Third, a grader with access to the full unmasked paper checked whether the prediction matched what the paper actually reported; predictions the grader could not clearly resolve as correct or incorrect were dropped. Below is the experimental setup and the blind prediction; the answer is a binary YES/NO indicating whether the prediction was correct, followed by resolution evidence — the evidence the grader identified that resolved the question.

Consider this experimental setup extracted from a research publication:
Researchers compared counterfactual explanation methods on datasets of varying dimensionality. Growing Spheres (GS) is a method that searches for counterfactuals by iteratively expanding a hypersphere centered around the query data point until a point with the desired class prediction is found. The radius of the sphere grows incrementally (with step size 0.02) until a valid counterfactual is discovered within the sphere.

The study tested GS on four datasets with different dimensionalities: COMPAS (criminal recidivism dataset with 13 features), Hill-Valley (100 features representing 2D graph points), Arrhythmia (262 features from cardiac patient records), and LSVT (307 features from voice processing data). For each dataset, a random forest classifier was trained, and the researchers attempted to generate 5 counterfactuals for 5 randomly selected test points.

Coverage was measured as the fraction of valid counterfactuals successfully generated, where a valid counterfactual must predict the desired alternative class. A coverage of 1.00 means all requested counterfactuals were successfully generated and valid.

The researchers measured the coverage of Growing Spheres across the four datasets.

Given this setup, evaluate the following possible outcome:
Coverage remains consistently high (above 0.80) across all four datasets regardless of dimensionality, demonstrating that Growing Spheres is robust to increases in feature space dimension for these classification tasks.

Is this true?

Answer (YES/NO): NO